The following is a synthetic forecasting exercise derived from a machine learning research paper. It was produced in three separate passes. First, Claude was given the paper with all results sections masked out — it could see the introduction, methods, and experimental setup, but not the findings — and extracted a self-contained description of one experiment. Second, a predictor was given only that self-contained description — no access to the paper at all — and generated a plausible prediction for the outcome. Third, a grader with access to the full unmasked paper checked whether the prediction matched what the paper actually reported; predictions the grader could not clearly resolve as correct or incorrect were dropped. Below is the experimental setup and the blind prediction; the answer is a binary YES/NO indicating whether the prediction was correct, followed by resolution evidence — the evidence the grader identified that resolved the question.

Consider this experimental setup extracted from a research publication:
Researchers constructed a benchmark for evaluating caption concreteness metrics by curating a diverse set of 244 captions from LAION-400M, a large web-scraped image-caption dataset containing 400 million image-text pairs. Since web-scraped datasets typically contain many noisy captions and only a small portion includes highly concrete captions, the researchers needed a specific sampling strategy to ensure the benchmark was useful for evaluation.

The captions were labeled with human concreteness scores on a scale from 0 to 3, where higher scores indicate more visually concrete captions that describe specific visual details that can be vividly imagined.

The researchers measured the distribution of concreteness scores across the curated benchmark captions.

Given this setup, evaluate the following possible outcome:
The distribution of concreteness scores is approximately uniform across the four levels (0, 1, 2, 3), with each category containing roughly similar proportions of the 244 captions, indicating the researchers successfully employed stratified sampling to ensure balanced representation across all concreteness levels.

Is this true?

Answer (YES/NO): YES